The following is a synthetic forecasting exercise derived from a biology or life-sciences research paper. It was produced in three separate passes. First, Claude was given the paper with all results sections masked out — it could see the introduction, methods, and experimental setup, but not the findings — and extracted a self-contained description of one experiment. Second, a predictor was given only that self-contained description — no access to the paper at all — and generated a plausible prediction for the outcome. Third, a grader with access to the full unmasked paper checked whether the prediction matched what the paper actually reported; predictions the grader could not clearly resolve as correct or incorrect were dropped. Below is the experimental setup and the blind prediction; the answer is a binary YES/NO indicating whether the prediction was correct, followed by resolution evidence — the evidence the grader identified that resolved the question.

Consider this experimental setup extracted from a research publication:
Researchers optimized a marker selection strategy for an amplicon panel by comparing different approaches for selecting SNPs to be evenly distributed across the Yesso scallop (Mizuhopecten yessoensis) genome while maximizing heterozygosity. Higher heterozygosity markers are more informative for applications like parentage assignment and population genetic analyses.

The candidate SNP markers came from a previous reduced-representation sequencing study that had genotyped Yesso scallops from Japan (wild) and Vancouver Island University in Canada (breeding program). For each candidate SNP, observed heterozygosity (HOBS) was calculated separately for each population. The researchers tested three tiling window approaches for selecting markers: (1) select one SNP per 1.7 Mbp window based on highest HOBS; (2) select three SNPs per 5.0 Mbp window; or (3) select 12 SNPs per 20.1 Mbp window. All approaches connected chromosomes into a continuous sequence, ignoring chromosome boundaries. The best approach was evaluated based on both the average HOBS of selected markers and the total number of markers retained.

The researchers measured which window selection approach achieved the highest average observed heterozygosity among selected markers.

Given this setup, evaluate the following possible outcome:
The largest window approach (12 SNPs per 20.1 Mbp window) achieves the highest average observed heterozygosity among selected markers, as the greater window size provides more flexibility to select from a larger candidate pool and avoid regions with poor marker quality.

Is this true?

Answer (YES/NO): YES